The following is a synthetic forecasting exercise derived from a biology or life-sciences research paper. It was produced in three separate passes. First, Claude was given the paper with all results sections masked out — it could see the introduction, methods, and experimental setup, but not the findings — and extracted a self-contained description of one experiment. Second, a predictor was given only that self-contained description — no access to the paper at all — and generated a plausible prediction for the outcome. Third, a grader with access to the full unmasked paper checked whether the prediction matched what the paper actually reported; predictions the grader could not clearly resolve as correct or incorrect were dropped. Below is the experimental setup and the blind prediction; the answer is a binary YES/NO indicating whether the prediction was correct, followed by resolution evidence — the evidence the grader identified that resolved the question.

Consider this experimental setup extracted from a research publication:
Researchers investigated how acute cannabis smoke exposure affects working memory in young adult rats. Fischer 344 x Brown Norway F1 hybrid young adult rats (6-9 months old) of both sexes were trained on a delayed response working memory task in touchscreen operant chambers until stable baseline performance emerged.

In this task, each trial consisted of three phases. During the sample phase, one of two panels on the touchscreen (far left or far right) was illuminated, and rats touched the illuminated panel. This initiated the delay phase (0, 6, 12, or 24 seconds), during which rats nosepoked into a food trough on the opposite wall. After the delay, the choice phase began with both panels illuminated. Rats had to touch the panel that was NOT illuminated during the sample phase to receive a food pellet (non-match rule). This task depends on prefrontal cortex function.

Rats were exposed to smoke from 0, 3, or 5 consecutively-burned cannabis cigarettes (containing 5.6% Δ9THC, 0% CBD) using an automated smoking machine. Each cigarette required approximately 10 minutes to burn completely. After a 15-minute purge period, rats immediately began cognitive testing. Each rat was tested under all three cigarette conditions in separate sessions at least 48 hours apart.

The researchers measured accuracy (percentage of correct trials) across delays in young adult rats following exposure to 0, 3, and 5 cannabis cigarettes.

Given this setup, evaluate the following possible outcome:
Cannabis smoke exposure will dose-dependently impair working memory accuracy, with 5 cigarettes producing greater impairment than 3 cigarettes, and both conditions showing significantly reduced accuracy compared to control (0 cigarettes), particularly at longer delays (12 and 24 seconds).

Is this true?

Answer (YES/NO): NO